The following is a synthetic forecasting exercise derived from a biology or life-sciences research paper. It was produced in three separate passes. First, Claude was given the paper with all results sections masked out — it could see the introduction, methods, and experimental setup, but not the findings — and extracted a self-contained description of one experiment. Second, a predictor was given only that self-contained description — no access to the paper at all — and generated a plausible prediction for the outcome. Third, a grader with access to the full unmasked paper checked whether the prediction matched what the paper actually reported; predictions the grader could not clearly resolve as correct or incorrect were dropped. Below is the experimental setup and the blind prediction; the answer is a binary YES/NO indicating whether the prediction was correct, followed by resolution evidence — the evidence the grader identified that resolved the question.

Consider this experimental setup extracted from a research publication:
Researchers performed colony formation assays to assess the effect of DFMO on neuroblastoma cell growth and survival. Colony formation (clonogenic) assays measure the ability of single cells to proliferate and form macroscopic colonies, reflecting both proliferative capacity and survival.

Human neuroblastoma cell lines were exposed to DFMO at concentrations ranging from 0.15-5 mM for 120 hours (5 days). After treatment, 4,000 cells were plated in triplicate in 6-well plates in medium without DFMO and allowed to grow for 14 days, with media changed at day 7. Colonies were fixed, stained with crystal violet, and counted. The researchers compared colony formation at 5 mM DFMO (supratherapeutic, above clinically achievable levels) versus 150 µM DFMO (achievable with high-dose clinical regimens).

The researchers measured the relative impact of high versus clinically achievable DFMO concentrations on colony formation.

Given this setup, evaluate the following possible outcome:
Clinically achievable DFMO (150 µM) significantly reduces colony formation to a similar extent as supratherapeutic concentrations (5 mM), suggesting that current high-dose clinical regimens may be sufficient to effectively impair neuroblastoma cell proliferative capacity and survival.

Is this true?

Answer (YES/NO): NO